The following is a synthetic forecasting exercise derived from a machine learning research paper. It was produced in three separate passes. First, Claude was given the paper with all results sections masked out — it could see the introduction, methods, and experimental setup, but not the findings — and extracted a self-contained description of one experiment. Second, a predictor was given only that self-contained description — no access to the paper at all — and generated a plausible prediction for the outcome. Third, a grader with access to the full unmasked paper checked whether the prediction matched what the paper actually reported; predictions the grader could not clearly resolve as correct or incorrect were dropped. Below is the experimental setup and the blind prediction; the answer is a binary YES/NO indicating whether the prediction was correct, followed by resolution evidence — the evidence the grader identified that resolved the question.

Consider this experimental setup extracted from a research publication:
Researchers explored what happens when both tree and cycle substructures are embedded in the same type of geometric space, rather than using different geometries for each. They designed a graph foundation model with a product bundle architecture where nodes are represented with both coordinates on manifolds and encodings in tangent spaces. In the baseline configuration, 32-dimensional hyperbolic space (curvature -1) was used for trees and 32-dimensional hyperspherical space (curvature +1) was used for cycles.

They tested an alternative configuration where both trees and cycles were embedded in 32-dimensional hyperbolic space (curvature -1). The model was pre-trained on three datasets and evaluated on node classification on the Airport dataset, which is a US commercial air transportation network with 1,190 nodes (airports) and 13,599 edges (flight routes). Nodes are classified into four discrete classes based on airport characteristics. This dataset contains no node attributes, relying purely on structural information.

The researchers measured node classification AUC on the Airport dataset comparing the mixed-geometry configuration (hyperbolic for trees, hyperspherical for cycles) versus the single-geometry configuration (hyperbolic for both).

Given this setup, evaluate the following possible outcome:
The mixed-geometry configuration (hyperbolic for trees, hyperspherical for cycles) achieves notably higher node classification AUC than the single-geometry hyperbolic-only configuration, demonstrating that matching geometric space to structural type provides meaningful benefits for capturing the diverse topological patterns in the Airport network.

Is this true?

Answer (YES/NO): YES